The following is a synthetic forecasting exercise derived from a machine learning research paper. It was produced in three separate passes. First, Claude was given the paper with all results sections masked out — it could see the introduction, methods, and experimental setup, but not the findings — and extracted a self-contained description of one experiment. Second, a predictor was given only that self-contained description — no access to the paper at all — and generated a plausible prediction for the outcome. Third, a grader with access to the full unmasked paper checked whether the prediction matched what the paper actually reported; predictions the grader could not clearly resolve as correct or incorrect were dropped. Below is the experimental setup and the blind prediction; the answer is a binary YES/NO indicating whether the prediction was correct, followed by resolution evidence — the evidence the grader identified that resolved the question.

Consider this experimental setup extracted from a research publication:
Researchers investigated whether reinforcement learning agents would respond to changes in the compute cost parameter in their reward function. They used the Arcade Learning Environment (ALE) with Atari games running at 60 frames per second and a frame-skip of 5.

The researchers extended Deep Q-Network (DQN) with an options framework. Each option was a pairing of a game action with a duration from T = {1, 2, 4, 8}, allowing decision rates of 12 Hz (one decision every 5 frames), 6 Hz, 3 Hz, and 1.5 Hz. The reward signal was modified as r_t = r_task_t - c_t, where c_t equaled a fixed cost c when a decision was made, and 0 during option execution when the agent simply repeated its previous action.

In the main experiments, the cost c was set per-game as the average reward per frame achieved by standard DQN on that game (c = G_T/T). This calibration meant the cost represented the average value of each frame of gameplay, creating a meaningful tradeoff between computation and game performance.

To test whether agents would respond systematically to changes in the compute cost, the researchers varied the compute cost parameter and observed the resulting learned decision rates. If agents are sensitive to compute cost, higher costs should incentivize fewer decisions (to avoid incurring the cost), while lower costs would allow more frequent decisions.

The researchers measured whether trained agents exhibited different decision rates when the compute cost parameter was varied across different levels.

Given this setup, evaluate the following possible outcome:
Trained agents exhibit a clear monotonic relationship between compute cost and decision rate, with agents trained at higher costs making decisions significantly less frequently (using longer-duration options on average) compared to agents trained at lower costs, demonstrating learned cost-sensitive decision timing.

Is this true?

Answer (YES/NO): YES